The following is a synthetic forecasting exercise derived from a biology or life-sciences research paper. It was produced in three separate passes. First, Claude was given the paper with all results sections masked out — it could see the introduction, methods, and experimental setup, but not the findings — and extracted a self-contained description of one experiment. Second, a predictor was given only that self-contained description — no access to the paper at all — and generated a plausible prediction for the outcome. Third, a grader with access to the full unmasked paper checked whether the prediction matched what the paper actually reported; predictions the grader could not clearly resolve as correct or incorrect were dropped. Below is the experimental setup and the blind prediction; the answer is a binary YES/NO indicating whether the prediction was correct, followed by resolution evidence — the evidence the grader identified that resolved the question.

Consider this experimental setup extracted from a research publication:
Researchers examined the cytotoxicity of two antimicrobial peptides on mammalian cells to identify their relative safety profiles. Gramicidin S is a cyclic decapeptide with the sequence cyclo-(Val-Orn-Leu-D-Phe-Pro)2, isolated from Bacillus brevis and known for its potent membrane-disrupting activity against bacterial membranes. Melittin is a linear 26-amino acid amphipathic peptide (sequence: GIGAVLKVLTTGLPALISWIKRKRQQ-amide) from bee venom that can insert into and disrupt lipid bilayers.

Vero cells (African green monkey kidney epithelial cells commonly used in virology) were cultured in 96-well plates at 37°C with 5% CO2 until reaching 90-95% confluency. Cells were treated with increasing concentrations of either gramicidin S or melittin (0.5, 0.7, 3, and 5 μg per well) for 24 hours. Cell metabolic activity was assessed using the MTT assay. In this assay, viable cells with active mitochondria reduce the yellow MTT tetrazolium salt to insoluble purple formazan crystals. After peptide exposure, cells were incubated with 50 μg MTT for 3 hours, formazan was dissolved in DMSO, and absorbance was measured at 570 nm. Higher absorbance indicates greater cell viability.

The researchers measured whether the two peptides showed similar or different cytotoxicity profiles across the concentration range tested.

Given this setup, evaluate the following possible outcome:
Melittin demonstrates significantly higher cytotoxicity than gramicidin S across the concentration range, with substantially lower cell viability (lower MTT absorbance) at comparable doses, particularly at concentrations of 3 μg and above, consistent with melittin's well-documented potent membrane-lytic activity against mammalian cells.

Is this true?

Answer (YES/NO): NO